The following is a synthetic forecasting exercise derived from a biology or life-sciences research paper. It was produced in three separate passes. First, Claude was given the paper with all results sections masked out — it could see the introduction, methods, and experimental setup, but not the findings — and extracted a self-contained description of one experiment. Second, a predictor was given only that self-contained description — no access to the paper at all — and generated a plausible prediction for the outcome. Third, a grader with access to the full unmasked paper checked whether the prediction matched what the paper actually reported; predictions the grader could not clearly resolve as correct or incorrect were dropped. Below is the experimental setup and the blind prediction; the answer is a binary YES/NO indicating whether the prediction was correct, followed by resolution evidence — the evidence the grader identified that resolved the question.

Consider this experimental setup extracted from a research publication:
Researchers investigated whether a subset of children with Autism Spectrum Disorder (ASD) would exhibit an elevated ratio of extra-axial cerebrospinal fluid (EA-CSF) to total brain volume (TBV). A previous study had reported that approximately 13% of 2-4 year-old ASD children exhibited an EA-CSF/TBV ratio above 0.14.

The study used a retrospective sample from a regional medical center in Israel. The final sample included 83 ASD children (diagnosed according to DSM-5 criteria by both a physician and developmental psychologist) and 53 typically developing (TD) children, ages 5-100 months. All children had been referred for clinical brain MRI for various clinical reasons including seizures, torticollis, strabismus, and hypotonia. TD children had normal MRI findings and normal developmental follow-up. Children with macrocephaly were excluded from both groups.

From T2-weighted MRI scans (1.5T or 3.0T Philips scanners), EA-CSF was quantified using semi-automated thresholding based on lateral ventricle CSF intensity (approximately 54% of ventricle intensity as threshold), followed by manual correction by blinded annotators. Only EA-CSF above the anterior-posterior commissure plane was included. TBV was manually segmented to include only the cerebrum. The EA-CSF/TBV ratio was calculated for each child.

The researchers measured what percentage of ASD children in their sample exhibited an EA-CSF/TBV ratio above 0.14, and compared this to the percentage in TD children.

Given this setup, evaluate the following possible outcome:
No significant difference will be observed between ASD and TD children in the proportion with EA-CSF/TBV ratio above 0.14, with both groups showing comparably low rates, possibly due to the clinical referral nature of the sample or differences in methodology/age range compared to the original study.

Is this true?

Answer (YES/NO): NO